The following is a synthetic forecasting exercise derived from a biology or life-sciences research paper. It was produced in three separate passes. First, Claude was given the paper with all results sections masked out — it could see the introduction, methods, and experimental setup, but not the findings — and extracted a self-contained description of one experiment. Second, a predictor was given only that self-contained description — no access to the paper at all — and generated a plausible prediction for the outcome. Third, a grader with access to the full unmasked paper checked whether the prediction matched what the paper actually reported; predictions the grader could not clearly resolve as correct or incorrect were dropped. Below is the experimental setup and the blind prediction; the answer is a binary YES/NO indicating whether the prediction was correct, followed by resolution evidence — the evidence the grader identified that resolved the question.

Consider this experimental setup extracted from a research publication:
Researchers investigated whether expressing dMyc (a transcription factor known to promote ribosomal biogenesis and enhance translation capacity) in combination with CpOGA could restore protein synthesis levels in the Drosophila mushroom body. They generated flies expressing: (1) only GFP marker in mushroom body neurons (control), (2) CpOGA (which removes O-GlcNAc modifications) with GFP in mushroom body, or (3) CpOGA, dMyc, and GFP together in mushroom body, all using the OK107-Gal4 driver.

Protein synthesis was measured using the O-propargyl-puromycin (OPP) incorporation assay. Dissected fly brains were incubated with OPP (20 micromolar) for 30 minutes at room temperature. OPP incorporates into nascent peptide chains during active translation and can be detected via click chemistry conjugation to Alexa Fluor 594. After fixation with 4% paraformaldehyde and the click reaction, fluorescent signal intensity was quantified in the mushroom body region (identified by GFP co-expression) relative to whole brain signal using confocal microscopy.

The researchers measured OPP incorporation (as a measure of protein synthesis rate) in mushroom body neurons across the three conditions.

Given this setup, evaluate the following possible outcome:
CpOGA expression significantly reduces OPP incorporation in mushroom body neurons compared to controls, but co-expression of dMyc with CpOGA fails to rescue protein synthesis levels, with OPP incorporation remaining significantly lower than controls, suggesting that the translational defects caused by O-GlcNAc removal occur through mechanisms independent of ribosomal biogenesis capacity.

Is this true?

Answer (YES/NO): NO